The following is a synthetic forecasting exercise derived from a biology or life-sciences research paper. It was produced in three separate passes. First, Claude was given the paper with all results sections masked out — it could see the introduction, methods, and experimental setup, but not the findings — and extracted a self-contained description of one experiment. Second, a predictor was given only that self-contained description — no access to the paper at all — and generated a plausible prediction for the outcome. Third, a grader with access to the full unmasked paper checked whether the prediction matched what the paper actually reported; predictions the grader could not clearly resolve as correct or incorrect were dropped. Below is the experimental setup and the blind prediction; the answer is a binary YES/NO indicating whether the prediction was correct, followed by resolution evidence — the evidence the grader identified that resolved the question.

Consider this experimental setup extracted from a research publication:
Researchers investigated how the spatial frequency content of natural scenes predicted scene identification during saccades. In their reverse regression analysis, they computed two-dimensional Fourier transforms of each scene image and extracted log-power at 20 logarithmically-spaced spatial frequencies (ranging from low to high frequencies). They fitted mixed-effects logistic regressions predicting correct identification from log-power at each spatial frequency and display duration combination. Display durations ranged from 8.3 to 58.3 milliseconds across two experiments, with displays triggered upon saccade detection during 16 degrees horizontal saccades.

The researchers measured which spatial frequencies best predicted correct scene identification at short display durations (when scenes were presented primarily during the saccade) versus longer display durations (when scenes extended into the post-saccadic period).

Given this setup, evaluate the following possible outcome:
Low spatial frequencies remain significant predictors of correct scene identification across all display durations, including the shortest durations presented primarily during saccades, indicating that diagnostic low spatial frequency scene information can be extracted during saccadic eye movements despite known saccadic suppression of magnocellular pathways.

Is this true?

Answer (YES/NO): YES